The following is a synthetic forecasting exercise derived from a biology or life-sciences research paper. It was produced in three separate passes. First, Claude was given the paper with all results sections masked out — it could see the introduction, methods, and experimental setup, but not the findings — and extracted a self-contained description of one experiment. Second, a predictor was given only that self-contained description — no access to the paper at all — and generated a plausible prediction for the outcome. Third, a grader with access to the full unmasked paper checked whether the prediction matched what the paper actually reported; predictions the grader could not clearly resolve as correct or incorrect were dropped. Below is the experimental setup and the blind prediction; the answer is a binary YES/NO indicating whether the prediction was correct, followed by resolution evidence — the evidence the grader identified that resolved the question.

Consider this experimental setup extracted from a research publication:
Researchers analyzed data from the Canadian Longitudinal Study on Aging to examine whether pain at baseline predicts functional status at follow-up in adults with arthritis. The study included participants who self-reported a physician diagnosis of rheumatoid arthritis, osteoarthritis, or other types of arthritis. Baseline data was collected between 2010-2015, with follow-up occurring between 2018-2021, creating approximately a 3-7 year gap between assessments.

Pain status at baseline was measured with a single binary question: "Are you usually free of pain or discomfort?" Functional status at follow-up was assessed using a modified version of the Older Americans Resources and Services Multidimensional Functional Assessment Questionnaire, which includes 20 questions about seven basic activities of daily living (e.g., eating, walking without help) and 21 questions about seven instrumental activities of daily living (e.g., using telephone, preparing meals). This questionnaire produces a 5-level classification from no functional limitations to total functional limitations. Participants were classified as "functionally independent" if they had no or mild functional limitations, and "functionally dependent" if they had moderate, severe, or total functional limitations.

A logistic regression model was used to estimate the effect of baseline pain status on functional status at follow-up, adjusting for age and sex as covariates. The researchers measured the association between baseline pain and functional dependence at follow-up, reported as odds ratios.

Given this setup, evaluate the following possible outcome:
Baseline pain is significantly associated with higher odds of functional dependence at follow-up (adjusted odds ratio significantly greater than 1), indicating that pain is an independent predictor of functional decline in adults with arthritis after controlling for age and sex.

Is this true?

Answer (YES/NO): YES